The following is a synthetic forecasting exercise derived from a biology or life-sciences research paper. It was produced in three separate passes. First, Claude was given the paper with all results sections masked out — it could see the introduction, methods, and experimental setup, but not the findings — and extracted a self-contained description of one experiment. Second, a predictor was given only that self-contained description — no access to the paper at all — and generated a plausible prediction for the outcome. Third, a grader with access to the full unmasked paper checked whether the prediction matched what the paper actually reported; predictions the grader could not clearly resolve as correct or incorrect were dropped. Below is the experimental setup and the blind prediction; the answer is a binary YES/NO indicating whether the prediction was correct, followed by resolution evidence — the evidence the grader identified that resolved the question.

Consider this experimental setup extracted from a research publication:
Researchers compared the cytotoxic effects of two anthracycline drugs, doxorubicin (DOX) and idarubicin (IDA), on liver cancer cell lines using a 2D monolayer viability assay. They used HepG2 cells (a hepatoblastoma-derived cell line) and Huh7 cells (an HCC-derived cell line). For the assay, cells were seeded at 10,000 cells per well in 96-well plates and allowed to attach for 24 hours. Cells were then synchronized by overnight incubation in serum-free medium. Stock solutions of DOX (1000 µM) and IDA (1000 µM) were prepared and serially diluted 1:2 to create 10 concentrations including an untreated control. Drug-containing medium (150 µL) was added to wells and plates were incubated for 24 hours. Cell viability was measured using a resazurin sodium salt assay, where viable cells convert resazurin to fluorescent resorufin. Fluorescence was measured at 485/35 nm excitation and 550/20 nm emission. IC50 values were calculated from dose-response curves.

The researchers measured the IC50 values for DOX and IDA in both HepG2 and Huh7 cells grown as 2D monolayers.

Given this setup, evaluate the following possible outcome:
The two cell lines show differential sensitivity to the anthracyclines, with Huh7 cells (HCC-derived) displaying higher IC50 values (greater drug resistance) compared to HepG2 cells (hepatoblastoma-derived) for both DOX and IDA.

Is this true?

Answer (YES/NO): NO